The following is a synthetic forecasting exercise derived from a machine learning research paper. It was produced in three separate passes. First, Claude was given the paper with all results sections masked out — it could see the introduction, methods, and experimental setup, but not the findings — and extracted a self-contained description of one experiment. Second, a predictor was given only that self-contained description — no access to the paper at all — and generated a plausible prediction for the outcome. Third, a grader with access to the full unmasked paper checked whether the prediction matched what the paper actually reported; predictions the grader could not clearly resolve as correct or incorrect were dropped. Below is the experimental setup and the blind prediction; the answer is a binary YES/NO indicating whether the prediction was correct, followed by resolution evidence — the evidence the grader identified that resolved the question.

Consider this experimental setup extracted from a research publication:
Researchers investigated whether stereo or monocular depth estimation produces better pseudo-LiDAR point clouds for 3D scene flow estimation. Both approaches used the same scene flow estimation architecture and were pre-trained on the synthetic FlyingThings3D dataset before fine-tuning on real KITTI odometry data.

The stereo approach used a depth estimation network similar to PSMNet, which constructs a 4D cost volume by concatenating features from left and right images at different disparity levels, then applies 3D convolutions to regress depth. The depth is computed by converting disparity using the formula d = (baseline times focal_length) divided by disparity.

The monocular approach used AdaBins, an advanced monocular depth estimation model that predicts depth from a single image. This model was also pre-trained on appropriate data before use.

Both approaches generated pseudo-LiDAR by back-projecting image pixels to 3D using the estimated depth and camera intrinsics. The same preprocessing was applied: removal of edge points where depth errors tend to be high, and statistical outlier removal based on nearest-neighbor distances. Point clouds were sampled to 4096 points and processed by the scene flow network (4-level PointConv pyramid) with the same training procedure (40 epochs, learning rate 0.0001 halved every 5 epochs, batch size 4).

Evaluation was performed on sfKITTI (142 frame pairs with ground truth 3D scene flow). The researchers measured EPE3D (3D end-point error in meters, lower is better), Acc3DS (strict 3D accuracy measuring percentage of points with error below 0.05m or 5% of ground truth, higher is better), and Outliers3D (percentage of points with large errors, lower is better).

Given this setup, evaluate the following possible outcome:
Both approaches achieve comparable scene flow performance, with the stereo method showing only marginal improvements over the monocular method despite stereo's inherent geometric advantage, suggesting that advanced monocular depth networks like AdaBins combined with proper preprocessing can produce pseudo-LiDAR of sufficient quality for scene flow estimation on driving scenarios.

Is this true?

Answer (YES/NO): NO